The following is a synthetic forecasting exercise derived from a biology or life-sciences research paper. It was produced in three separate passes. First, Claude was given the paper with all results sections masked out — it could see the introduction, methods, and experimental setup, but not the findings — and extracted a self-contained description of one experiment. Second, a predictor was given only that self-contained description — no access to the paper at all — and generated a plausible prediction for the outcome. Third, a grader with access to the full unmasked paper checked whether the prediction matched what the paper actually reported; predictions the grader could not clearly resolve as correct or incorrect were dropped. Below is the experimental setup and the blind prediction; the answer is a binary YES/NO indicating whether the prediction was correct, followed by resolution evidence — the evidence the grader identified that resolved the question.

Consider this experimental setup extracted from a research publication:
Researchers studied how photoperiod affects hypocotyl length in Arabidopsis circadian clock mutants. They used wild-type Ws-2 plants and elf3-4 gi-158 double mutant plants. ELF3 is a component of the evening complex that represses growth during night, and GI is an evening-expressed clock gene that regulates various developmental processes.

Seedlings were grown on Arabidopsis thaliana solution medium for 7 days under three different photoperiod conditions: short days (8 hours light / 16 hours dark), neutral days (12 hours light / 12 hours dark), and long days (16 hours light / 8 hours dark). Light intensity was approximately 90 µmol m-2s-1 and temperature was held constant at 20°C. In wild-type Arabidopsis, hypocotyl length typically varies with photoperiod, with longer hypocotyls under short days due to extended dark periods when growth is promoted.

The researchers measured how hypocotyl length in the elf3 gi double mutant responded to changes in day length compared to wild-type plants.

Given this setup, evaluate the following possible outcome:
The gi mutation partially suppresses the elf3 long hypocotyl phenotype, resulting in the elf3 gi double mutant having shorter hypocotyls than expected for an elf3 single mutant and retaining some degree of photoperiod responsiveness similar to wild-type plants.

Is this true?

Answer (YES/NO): NO